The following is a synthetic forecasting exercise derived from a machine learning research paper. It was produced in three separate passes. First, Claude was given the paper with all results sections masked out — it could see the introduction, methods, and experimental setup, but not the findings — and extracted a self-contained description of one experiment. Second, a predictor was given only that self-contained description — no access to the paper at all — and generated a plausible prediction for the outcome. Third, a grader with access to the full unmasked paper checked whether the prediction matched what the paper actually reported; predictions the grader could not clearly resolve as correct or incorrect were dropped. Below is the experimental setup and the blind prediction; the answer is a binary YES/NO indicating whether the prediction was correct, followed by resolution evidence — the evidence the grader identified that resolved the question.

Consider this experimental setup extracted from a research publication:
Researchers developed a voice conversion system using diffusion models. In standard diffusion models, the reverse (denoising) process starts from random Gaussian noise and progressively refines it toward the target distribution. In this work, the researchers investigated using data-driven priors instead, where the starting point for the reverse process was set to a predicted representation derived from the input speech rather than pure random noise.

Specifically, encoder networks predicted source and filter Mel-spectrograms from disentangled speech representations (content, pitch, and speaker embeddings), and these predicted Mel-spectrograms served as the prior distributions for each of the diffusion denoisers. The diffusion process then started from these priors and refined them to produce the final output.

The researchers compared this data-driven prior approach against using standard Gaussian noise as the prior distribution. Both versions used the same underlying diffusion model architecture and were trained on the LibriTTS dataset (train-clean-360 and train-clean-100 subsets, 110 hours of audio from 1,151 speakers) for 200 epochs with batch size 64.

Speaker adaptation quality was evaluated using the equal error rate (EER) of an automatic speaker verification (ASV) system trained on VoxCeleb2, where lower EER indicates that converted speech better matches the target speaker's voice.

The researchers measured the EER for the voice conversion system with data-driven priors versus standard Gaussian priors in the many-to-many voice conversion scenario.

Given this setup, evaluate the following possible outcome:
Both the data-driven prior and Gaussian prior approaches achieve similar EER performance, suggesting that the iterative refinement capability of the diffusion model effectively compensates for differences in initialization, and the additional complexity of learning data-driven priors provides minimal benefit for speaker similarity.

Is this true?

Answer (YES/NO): NO